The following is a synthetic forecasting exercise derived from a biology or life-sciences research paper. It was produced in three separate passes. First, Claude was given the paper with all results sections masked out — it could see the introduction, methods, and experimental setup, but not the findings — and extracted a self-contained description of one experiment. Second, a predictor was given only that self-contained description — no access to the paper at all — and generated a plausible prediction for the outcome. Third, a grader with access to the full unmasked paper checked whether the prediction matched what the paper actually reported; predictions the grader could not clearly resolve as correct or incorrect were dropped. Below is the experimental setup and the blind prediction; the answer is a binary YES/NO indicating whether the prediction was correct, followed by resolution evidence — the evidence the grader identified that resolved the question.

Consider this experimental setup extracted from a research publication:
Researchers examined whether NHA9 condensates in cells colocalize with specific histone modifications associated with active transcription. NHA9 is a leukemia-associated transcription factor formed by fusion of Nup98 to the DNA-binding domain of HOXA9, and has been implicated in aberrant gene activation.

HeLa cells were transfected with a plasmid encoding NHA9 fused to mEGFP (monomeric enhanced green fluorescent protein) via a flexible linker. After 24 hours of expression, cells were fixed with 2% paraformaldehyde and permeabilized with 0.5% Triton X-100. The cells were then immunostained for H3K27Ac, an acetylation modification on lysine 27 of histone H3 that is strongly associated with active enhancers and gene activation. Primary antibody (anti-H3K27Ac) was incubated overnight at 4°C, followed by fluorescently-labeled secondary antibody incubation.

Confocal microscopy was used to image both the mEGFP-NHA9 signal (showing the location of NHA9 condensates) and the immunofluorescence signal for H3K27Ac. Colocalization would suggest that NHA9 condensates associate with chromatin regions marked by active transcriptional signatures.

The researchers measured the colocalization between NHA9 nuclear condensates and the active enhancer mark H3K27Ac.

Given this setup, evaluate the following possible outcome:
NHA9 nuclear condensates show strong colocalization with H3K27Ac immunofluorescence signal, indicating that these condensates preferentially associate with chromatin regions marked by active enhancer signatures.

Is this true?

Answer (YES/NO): YES